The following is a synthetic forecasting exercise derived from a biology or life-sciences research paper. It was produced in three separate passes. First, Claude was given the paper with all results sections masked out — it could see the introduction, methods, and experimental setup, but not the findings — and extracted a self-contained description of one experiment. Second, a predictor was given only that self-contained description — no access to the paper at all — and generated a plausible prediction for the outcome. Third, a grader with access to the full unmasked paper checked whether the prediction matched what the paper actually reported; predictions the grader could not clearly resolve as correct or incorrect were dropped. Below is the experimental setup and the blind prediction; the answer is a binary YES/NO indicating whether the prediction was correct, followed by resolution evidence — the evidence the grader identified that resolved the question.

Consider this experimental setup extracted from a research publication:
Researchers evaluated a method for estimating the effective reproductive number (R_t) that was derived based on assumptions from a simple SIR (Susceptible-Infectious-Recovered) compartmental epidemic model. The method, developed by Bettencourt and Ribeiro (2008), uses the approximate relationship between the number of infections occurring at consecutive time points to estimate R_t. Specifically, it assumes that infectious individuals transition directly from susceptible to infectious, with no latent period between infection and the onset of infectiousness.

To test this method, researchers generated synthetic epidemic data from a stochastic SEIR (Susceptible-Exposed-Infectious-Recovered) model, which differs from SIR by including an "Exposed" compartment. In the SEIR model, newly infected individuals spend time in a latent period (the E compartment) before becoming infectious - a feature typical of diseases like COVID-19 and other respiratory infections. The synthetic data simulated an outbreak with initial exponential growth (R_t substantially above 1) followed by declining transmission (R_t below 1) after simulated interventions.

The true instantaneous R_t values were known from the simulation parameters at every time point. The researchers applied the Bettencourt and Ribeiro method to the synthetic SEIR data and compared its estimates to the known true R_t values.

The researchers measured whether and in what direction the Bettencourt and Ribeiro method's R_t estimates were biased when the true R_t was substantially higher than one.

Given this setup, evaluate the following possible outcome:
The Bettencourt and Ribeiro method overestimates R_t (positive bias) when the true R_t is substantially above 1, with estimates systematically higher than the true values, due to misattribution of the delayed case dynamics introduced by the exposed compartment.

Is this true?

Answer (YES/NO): NO